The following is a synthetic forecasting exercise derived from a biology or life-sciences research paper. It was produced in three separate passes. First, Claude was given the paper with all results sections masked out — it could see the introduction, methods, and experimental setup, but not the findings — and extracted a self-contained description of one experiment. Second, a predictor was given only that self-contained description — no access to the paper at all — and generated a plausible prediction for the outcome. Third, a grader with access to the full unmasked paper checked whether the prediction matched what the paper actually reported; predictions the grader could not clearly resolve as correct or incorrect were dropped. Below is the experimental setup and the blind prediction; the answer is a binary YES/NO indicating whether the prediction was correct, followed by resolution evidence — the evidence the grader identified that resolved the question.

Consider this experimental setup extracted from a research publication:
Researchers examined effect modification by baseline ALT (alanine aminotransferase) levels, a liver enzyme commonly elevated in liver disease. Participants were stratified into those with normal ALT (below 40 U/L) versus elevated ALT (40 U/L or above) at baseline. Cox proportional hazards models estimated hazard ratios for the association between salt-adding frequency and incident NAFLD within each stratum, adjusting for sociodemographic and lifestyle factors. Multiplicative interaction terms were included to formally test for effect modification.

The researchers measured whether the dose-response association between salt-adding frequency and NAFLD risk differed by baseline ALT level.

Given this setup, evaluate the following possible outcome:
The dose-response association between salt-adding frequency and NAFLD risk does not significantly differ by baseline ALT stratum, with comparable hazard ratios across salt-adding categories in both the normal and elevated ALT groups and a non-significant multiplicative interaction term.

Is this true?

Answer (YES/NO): NO